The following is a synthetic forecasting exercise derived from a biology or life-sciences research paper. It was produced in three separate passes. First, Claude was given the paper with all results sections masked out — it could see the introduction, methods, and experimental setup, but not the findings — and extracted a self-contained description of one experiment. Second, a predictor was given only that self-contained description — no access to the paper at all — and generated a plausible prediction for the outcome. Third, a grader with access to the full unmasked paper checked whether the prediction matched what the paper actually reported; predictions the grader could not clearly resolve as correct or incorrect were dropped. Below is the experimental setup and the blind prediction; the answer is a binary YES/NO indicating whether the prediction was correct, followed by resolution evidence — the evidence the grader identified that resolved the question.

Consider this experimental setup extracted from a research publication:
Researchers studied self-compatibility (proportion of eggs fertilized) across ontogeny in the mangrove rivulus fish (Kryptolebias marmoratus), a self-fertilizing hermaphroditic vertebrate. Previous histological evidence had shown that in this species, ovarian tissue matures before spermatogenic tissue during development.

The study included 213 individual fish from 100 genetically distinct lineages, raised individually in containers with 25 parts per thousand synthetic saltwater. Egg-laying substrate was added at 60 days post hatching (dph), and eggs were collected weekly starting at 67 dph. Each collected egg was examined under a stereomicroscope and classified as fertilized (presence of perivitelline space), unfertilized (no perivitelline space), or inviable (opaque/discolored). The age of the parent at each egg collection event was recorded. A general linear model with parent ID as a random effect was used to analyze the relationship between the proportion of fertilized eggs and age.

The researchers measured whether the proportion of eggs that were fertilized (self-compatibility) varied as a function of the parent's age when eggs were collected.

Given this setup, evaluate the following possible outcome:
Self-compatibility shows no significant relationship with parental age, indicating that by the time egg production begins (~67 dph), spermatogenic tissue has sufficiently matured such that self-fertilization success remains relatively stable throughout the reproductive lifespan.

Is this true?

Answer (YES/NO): NO